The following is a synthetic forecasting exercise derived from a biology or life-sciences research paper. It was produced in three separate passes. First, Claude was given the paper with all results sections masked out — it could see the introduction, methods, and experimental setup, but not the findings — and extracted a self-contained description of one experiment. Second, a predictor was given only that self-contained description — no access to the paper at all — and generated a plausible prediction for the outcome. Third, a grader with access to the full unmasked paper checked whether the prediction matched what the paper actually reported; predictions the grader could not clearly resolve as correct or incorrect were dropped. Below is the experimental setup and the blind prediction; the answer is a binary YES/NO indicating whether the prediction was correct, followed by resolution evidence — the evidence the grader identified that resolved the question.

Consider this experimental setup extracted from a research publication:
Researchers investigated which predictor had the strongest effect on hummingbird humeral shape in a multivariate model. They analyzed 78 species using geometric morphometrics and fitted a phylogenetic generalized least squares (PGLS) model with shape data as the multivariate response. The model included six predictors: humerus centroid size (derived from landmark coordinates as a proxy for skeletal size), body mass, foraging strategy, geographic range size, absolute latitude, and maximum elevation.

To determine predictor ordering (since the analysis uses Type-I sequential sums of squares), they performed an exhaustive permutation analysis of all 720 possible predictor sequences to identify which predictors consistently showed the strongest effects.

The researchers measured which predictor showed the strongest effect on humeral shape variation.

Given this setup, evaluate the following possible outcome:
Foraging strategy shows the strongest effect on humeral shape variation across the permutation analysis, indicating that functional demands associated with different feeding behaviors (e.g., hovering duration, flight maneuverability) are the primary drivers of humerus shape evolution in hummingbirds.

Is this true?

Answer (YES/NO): NO